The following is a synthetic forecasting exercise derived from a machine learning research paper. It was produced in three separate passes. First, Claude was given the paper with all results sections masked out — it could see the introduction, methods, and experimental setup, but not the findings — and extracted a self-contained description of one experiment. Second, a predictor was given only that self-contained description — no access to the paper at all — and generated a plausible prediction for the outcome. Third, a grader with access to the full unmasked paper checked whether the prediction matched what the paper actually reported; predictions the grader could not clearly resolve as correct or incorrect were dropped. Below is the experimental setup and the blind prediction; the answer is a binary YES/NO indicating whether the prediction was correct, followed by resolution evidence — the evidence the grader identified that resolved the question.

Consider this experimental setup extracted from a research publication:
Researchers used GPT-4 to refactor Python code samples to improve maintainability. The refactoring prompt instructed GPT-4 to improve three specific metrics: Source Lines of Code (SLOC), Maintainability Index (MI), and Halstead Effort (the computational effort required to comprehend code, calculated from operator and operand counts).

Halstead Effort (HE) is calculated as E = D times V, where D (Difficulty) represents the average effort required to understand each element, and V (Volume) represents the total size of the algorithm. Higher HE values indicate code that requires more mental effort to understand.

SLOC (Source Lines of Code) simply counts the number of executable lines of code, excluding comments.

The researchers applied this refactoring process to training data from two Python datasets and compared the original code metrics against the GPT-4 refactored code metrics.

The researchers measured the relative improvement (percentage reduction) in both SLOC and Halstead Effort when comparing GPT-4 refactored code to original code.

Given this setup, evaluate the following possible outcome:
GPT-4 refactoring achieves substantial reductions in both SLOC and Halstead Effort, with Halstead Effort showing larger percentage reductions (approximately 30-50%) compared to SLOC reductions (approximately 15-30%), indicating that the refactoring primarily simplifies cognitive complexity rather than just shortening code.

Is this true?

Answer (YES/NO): NO